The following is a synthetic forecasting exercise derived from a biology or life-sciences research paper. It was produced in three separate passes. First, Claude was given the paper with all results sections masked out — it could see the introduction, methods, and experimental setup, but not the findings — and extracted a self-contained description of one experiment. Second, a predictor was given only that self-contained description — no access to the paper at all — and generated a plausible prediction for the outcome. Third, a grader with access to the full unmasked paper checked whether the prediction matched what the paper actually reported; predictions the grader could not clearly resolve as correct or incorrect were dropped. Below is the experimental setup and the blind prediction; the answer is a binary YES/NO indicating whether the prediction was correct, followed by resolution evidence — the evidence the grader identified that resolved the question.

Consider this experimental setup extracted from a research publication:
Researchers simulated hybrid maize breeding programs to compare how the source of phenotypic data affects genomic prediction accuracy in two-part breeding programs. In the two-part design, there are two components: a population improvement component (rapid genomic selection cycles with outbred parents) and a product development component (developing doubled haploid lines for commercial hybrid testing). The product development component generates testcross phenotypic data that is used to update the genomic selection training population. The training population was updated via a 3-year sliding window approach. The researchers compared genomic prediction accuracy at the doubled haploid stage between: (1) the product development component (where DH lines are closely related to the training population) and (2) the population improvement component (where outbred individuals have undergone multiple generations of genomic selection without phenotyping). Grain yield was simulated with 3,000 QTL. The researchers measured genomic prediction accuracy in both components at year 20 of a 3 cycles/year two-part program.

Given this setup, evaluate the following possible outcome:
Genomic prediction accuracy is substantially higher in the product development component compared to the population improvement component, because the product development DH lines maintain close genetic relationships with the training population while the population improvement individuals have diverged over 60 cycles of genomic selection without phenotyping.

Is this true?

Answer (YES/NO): YES